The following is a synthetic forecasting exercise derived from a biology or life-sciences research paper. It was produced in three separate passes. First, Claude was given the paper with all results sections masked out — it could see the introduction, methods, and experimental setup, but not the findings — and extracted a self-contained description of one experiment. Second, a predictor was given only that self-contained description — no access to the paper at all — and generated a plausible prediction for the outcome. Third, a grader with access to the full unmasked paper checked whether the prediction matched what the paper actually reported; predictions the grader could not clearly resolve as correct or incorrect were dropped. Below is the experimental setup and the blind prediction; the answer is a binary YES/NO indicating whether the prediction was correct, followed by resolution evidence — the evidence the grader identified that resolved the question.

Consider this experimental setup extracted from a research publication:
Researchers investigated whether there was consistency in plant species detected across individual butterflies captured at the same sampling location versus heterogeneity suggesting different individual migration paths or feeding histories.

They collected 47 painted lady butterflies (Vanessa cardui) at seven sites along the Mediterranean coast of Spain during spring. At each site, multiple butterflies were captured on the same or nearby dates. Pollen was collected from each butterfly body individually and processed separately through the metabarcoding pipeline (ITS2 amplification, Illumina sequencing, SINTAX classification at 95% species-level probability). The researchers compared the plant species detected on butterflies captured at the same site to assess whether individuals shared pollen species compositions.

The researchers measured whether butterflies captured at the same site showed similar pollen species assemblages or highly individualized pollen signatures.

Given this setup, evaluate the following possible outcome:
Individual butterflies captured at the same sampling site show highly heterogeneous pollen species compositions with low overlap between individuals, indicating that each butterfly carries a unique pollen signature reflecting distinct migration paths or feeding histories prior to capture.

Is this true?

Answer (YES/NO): YES